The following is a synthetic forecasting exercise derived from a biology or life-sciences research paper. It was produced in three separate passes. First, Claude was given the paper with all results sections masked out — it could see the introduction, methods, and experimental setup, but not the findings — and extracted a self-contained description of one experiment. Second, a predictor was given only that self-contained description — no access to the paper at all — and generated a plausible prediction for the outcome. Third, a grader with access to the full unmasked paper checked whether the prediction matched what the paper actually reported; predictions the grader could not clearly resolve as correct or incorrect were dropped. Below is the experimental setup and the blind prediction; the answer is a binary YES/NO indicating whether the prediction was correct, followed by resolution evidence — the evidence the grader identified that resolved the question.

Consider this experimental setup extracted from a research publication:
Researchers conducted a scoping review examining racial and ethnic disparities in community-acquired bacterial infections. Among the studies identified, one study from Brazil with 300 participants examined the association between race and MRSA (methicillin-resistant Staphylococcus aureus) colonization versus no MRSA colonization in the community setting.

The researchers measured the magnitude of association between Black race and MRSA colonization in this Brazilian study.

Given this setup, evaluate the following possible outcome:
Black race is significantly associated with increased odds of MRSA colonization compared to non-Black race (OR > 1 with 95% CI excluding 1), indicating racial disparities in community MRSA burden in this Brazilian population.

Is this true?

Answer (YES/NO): YES